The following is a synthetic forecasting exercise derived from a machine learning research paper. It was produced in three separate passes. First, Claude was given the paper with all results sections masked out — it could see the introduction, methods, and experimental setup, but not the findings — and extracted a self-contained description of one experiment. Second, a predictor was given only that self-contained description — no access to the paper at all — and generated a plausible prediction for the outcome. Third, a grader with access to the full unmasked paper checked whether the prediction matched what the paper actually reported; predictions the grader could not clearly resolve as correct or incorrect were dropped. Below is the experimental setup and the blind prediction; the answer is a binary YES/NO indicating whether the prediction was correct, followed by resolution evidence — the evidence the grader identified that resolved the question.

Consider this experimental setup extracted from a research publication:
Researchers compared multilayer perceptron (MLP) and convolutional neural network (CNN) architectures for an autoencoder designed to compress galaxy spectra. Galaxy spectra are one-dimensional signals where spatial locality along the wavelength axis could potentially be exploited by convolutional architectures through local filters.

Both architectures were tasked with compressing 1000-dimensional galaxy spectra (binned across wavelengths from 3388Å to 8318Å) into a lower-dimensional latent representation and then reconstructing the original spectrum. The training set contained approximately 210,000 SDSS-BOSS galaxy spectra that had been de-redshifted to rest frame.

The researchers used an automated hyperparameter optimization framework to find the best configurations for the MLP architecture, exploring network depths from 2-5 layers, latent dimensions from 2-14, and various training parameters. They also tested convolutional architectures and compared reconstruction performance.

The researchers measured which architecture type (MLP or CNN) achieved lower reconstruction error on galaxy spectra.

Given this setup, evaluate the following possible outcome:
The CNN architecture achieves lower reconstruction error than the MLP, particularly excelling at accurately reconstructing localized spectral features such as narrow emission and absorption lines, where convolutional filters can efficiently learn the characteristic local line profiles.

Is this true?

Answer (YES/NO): NO